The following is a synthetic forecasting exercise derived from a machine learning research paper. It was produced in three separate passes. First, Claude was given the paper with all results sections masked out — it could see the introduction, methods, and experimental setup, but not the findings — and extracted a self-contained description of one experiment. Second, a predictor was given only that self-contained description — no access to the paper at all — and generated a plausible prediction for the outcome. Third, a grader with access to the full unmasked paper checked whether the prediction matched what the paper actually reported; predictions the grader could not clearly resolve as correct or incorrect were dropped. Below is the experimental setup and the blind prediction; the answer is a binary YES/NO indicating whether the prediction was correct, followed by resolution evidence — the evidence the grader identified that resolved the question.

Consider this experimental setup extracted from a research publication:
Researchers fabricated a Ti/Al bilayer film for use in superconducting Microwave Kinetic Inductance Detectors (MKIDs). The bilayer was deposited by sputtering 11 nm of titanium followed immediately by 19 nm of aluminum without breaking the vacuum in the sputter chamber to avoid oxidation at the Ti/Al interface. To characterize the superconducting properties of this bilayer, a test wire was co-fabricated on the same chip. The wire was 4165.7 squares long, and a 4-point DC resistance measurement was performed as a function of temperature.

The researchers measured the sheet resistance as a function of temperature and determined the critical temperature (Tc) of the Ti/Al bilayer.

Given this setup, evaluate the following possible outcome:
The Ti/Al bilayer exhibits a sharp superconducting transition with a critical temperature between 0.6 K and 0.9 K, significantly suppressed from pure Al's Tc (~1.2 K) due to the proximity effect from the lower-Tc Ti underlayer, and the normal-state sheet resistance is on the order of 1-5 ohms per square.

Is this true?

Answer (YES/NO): YES